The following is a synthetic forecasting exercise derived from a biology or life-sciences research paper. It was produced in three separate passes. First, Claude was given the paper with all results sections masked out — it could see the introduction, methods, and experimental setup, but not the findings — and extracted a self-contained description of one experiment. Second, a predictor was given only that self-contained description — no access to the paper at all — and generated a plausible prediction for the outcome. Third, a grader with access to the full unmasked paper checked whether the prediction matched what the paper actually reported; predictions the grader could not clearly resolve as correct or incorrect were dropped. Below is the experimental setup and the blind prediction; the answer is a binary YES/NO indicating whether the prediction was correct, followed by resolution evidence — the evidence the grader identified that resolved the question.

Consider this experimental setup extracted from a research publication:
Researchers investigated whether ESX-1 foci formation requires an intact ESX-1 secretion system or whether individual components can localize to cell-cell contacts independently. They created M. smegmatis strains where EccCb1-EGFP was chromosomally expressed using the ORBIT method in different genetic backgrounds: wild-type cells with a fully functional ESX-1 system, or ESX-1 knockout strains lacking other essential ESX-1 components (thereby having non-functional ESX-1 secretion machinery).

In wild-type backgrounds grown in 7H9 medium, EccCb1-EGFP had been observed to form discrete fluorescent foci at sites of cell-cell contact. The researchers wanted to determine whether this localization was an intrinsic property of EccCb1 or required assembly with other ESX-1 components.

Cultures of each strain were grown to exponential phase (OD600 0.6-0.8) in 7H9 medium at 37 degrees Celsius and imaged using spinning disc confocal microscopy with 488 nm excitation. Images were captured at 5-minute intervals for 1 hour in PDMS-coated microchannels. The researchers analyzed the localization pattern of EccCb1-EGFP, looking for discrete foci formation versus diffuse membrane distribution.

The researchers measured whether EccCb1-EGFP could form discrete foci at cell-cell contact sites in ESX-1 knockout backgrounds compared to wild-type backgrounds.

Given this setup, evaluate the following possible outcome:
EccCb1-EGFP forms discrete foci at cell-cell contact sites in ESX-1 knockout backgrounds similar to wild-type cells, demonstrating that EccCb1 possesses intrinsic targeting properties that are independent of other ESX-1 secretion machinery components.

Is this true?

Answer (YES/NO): NO